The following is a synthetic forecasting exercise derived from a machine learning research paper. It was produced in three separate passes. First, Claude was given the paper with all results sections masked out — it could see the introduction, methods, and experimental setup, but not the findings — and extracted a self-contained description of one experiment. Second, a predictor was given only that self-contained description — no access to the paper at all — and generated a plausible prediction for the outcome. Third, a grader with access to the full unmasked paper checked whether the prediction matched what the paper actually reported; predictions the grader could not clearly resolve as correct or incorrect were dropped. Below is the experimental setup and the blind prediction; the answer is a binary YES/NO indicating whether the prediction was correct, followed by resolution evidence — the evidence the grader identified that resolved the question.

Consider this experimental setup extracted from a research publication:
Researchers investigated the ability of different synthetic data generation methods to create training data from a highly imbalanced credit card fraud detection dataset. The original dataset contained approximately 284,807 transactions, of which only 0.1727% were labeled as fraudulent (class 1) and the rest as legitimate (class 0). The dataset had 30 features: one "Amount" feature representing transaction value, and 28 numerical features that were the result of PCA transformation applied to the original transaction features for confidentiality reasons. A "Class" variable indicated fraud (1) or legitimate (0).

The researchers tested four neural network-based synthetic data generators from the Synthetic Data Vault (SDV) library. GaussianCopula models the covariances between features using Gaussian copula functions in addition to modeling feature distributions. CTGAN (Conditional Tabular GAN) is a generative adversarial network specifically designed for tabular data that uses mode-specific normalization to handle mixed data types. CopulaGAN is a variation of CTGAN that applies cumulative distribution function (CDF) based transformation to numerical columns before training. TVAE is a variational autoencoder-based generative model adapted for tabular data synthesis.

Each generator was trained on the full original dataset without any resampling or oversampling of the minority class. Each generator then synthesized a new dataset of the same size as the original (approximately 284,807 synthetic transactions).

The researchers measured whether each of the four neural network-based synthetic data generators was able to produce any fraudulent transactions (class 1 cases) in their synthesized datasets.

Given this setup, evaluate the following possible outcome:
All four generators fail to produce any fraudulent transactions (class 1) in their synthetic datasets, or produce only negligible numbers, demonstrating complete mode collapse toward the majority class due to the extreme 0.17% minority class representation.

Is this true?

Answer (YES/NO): NO